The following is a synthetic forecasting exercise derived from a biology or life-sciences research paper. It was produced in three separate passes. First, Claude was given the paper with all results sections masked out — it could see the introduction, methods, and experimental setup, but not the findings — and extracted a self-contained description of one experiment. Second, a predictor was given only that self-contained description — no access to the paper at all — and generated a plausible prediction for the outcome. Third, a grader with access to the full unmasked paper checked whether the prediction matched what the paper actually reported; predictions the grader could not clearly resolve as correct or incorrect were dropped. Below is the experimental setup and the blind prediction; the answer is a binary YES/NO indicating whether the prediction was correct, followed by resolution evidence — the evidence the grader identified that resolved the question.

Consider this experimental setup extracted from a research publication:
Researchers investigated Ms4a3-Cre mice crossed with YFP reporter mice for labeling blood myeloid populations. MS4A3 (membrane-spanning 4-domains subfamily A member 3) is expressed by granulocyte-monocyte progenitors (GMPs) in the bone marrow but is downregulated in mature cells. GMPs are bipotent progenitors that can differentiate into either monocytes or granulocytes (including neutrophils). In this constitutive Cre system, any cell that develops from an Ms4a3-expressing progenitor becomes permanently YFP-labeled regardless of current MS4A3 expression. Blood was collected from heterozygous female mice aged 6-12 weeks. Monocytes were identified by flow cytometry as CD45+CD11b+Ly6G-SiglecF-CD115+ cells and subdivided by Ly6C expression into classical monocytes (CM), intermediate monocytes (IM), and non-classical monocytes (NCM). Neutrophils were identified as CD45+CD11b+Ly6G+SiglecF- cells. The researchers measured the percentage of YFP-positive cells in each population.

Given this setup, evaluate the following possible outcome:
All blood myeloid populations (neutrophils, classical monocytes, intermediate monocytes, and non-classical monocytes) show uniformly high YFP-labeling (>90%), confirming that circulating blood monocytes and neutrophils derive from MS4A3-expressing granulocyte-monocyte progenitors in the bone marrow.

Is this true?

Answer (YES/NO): NO